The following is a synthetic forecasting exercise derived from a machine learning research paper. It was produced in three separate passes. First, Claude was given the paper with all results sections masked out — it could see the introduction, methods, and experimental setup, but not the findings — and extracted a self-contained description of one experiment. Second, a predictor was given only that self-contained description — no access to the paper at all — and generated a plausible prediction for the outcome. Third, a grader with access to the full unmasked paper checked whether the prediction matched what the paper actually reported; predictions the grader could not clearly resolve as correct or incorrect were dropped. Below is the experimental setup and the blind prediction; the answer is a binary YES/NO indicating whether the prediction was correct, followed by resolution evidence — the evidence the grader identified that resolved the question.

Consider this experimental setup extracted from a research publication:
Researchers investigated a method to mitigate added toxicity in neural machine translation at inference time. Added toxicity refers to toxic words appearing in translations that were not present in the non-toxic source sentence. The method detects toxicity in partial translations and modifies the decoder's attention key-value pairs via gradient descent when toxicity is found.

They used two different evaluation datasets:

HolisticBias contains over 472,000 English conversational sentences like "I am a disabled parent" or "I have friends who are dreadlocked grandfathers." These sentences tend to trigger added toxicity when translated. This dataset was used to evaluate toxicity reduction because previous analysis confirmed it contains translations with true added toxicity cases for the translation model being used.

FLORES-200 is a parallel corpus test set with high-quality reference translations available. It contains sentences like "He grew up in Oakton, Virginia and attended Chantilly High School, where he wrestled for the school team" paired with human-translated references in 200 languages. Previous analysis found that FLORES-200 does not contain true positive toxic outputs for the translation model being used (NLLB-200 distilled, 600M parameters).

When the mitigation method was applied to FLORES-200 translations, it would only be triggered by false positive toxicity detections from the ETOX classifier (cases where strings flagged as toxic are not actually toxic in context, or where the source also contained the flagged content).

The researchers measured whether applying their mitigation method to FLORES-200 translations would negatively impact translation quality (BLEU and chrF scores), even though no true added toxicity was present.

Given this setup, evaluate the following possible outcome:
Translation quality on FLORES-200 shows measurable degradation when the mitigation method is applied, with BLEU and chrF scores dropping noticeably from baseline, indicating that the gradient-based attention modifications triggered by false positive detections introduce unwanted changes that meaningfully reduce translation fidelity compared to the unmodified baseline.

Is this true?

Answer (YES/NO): NO